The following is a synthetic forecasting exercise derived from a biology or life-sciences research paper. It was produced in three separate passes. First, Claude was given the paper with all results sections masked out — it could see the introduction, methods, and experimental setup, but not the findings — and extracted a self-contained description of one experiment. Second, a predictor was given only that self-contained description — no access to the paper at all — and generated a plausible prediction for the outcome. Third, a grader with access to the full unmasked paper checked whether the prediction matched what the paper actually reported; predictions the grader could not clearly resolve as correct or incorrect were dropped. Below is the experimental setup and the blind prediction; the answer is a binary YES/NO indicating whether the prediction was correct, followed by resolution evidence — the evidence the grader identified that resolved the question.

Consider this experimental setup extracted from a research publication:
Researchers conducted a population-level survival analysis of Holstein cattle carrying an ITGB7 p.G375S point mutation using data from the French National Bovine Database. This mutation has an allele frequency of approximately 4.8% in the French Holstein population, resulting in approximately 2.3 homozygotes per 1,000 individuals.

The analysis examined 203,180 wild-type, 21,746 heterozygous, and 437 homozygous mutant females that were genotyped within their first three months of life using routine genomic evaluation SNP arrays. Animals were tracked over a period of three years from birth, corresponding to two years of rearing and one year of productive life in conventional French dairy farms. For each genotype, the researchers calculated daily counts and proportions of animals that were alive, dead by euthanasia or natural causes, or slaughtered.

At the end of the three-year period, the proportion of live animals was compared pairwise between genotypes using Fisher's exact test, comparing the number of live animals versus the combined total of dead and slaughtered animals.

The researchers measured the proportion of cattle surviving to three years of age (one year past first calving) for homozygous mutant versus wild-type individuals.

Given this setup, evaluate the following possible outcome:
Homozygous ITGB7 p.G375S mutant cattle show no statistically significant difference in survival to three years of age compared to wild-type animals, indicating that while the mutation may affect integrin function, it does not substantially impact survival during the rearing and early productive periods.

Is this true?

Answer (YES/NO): NO